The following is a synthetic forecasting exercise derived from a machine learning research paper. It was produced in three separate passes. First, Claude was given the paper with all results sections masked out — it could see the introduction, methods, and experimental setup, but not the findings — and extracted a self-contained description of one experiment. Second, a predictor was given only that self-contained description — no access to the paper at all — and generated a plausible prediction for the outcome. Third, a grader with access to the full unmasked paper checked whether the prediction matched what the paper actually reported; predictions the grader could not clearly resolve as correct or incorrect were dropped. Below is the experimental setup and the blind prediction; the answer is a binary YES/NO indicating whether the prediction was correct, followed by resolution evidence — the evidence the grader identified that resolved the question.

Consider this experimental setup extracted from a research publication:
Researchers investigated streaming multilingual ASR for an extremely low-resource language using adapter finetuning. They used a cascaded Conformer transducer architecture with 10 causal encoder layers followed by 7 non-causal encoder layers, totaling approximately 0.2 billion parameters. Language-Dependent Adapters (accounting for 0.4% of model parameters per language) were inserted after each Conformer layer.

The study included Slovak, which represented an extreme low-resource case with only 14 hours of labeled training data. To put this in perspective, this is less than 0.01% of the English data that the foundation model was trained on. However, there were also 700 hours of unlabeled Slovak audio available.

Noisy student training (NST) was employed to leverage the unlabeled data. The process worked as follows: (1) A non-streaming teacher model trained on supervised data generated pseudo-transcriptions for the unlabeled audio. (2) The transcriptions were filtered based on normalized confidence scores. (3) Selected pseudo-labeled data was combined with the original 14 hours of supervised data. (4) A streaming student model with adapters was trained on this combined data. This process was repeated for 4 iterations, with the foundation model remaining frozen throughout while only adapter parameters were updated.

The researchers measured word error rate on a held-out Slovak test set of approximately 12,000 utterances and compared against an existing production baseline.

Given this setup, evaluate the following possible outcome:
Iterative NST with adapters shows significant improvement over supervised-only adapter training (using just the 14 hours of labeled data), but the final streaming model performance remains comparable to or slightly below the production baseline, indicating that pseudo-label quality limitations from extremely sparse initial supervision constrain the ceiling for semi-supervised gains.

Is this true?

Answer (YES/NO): NO